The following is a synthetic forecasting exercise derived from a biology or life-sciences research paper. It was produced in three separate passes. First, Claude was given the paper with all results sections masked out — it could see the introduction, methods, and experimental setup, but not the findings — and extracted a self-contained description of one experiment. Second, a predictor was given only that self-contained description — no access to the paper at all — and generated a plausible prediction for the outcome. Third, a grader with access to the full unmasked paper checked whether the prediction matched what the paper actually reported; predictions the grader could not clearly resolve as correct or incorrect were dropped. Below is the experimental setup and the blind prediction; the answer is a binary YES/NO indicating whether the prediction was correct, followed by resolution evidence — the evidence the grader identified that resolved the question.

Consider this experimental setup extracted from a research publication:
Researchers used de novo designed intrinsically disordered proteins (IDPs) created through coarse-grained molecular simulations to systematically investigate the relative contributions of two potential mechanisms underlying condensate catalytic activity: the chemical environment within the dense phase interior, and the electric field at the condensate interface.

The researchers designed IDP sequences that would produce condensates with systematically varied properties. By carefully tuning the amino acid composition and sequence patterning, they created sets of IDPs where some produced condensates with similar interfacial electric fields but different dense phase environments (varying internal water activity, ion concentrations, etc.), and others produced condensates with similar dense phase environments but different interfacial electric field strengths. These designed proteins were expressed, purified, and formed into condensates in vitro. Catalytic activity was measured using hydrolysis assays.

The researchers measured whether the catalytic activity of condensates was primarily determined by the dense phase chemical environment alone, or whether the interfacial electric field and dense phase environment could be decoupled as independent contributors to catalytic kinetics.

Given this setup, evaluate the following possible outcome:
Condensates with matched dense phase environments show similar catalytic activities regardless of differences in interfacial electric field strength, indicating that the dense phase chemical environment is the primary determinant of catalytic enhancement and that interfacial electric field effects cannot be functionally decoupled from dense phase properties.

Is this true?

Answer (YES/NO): NO